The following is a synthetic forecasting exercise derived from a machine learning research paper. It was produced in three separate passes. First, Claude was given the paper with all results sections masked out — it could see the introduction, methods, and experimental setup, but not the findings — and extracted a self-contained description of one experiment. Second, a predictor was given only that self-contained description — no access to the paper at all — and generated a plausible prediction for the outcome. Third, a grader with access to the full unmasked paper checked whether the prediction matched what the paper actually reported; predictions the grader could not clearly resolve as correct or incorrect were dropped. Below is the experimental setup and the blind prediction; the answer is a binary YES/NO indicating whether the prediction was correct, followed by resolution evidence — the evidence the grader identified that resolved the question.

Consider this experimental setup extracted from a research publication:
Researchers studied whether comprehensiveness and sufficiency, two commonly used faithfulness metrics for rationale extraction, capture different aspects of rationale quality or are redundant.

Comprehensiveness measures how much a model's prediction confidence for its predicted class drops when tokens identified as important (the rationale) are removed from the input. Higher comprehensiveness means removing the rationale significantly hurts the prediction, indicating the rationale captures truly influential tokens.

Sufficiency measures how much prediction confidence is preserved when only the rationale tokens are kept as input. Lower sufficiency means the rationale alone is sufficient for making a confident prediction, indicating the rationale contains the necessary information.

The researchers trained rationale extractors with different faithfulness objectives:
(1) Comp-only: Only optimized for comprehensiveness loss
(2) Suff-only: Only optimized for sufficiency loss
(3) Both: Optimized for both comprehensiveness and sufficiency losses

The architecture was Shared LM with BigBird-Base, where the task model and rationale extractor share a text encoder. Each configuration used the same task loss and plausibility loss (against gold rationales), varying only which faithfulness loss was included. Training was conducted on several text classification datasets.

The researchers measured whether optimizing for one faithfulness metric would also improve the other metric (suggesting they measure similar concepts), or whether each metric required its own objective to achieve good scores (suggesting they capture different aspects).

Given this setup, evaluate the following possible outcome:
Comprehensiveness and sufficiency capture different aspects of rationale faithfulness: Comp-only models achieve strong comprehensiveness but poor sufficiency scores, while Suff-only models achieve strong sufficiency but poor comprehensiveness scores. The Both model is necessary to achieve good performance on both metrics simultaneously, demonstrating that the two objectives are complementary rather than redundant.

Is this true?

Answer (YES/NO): YES